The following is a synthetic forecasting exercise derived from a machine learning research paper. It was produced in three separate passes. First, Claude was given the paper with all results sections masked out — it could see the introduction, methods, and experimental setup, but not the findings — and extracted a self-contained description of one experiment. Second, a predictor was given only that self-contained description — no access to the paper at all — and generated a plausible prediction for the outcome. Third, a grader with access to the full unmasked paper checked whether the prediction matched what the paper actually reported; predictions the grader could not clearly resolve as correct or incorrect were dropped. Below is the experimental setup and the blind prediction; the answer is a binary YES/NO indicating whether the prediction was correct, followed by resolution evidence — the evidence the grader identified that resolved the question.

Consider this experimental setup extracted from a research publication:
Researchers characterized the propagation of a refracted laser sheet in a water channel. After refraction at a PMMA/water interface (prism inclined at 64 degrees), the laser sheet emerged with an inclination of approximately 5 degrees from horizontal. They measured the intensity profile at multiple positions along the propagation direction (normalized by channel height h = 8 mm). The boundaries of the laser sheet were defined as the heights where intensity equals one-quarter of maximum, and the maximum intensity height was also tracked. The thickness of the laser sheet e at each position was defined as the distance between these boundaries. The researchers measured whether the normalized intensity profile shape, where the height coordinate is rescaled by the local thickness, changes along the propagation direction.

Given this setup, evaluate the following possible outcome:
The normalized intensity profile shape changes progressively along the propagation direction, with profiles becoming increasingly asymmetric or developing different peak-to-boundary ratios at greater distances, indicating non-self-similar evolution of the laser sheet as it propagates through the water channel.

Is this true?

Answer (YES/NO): NO